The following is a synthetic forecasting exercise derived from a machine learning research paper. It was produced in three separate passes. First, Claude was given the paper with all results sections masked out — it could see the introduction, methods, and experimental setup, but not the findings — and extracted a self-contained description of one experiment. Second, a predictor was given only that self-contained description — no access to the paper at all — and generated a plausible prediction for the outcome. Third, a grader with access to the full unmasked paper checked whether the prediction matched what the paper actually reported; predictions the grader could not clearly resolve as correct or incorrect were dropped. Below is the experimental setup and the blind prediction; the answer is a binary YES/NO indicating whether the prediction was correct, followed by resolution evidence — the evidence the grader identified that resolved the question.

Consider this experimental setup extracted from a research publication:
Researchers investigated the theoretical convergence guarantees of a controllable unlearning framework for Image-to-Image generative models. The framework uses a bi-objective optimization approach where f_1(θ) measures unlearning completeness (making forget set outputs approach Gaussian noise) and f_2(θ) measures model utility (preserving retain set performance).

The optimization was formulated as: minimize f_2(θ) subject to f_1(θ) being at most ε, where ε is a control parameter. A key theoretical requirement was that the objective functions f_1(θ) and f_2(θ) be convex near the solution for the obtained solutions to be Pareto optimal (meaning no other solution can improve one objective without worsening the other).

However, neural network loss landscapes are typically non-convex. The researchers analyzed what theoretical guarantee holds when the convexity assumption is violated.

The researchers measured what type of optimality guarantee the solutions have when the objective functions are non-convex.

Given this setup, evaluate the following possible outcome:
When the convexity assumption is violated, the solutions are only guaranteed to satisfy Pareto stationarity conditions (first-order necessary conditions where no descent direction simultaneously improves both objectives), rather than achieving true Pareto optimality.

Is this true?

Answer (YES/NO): NO